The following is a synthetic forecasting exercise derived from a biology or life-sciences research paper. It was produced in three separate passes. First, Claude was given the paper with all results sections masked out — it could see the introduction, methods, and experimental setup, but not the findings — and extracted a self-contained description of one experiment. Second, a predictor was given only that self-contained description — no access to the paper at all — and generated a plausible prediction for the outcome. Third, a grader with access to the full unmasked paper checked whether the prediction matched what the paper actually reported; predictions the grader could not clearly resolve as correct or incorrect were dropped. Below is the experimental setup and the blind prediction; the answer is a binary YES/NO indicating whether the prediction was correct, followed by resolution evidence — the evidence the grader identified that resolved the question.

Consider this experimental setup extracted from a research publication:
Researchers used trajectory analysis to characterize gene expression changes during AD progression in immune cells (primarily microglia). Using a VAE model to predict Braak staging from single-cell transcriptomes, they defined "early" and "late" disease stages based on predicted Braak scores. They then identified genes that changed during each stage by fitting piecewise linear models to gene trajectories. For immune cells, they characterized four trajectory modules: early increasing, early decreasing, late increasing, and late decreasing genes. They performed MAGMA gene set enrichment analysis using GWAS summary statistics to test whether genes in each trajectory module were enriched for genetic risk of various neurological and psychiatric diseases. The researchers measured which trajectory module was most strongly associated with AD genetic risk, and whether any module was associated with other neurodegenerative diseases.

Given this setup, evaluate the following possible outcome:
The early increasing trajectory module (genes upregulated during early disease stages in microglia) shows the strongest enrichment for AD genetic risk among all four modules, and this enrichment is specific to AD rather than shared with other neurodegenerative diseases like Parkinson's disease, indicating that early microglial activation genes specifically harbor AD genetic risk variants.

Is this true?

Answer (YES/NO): NO